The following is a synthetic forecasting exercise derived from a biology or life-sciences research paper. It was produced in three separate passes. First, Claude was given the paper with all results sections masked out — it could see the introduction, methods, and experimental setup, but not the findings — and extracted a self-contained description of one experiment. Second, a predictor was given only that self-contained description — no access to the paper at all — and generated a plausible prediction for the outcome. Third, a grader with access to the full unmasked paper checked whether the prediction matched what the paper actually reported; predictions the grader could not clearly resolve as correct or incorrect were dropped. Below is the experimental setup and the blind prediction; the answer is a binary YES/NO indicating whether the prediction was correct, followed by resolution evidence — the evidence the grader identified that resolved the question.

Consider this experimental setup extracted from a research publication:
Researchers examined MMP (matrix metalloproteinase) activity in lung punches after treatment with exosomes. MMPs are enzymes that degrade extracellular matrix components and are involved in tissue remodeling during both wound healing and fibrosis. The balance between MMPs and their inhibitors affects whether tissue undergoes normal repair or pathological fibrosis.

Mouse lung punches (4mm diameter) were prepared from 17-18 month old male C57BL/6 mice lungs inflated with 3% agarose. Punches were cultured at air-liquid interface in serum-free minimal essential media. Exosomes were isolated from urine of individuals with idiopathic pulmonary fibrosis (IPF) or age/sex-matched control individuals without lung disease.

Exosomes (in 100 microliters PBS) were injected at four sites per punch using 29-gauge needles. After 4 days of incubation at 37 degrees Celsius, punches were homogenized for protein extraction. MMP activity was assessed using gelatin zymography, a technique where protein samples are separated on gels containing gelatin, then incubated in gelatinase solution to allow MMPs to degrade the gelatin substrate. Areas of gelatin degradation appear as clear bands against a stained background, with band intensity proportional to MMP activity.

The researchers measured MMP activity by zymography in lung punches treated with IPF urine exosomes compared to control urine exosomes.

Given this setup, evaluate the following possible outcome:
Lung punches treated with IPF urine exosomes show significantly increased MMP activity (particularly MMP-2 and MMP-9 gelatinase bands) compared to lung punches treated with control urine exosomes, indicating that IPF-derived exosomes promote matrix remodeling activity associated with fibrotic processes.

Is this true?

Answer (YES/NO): YES